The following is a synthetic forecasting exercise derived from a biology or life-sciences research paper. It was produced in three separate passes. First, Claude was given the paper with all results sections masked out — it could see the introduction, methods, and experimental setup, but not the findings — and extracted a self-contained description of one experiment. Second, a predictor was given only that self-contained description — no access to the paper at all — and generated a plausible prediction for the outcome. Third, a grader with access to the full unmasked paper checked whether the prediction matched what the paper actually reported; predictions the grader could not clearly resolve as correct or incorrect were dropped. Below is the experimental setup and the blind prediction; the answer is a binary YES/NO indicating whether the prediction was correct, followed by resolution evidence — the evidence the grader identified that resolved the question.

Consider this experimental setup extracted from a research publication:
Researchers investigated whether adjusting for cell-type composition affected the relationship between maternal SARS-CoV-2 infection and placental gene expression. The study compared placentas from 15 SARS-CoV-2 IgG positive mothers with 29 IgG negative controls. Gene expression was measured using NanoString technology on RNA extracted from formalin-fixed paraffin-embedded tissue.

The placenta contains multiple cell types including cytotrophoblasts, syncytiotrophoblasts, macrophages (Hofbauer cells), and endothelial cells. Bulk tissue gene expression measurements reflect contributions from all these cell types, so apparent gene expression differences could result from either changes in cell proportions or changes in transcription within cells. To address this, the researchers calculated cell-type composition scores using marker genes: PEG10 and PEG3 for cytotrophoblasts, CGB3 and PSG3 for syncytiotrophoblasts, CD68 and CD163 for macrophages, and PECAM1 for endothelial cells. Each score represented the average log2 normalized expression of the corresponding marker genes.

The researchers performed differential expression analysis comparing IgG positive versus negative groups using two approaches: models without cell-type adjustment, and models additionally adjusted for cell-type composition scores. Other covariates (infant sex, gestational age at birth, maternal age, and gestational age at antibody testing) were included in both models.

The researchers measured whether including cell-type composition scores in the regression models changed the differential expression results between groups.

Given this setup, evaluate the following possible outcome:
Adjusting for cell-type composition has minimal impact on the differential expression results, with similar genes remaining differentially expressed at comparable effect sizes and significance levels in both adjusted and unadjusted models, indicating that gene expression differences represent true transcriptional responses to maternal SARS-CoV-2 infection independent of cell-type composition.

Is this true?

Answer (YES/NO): NO